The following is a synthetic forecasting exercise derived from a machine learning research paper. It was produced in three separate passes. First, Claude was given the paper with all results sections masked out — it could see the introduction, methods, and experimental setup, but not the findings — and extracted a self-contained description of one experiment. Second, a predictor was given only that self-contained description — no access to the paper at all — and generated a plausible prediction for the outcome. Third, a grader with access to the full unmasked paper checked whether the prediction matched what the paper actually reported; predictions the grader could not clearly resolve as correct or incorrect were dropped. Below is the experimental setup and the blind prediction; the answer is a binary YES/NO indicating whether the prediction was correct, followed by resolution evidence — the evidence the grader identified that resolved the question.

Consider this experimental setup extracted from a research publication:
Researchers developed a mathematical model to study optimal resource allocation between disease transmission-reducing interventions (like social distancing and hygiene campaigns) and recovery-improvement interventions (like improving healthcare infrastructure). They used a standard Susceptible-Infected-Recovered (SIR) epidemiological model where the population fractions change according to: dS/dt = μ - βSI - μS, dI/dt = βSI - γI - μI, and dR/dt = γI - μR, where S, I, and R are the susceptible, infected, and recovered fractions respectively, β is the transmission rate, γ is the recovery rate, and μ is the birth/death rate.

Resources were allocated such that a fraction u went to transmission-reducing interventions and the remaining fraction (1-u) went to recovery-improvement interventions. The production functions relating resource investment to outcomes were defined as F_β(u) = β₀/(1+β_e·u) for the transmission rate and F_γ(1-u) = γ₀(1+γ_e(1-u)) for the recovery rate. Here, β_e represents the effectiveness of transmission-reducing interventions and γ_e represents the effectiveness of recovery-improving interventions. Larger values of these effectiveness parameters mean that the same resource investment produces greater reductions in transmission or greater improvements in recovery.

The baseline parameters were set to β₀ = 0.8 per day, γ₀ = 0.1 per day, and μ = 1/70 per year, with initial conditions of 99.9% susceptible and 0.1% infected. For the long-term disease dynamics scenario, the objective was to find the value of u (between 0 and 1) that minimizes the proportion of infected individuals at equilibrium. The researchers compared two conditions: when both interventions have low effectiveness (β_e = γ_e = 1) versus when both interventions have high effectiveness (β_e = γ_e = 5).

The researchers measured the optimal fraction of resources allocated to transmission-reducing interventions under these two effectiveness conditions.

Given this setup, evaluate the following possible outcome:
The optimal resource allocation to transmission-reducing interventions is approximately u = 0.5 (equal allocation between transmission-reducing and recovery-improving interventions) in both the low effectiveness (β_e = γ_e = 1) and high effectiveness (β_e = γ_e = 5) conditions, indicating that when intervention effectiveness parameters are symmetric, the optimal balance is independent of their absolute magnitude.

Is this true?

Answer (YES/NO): NO